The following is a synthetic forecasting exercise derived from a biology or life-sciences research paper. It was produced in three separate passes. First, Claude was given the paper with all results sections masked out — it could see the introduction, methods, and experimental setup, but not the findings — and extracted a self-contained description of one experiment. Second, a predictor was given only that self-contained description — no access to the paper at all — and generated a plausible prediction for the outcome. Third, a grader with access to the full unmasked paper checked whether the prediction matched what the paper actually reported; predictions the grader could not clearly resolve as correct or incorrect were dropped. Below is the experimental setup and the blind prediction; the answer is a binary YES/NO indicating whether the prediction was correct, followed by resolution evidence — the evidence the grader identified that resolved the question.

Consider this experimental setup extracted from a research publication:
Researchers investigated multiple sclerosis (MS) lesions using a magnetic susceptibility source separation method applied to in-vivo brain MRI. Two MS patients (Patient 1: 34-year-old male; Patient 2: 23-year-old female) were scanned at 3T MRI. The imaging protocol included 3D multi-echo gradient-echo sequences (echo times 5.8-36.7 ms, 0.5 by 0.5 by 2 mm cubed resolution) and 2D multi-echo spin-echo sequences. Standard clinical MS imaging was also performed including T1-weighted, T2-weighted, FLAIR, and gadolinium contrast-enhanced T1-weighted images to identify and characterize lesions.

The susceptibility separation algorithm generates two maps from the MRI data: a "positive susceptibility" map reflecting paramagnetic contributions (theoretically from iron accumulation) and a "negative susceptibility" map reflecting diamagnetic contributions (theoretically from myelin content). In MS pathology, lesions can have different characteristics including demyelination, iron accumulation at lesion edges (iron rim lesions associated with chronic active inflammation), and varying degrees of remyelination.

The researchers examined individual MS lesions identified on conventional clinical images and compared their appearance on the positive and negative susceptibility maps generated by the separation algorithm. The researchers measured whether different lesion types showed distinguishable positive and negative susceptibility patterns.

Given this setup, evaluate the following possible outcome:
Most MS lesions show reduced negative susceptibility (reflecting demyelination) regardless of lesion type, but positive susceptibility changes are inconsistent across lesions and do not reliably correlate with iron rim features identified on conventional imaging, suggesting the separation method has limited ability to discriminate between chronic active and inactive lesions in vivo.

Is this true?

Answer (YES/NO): NO